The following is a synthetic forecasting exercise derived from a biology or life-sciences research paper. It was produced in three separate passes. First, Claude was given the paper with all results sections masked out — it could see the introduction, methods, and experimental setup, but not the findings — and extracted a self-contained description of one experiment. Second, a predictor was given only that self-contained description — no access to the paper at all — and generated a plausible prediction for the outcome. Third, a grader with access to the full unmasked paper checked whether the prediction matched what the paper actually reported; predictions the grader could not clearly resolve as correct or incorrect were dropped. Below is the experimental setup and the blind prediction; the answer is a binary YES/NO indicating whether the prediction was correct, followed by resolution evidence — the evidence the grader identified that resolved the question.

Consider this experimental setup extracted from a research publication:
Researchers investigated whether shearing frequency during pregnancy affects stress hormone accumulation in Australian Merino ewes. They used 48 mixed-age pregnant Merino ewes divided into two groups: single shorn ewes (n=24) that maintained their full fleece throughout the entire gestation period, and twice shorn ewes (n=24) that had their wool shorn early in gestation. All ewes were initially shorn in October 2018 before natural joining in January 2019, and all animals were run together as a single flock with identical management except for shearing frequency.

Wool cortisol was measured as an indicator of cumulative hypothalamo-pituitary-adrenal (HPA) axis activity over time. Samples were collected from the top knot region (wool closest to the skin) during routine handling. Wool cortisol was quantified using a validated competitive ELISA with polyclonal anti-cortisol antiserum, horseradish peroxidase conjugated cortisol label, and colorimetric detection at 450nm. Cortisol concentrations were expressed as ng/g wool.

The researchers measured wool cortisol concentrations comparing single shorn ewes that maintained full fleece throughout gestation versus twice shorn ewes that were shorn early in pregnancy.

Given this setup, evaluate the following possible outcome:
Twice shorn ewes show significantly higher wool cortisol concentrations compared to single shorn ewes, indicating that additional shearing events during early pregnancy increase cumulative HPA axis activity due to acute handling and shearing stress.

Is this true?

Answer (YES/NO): NO